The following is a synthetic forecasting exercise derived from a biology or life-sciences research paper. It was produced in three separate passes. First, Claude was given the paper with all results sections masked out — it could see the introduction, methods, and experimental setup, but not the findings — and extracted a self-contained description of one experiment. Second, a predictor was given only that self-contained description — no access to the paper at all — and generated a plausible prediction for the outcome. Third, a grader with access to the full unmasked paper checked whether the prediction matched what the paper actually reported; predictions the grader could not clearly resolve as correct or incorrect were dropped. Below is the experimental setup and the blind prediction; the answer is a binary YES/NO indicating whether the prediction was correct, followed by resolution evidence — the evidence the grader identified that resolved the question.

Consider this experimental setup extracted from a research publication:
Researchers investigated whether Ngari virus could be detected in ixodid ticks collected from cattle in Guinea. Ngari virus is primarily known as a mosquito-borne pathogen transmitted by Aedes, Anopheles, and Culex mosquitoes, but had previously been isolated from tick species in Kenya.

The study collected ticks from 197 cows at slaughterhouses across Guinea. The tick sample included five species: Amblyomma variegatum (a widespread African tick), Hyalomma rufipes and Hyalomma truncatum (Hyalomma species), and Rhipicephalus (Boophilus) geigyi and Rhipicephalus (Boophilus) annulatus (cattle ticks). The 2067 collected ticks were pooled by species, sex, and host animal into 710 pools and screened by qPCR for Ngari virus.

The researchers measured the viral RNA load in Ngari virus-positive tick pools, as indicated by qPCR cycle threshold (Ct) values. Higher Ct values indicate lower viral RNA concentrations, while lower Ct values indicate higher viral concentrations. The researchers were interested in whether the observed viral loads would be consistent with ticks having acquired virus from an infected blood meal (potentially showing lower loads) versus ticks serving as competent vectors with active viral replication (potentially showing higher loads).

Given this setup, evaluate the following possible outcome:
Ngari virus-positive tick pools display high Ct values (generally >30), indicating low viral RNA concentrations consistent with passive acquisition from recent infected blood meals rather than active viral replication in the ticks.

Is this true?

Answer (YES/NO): YES